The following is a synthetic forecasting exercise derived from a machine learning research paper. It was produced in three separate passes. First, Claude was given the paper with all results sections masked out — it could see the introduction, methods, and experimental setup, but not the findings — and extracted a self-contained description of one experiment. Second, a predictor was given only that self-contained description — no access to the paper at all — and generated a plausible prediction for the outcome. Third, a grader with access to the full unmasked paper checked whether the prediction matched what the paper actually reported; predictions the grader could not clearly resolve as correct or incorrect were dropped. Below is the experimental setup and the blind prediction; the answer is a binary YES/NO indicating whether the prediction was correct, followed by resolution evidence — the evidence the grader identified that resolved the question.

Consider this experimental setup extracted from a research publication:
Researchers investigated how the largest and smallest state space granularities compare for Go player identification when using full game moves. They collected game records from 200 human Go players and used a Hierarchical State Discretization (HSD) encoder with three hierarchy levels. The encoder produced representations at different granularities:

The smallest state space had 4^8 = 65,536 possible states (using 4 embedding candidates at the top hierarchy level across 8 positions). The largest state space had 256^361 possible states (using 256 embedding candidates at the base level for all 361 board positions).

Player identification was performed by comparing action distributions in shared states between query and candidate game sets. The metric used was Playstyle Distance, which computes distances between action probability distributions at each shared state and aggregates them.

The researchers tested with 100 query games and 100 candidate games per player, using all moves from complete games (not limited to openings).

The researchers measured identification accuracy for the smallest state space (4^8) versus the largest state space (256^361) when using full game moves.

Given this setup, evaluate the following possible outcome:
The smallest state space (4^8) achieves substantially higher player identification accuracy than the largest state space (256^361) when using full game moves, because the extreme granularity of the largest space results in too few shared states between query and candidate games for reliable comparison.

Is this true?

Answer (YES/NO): NO